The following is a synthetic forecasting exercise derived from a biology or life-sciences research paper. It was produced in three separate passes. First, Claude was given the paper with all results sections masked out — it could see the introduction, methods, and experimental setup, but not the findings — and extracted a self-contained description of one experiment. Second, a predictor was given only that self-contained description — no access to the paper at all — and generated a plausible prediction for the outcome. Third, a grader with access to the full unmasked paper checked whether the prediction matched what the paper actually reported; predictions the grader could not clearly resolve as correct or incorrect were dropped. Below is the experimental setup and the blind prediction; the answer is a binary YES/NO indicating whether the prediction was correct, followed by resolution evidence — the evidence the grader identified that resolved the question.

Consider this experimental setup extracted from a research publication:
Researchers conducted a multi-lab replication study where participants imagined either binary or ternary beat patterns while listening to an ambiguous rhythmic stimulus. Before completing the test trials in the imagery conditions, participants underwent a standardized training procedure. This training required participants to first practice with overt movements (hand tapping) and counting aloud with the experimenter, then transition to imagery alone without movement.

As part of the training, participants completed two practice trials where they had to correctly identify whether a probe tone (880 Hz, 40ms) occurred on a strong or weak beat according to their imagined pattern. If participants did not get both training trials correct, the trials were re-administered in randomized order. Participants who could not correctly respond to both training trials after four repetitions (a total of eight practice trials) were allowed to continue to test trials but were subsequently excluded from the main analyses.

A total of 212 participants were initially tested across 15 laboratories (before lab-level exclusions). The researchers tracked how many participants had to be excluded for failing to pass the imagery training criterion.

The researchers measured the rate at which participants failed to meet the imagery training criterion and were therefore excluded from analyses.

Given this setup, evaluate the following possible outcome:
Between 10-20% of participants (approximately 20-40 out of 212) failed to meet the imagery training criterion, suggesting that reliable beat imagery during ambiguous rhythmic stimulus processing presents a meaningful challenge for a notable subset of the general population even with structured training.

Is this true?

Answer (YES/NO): NO